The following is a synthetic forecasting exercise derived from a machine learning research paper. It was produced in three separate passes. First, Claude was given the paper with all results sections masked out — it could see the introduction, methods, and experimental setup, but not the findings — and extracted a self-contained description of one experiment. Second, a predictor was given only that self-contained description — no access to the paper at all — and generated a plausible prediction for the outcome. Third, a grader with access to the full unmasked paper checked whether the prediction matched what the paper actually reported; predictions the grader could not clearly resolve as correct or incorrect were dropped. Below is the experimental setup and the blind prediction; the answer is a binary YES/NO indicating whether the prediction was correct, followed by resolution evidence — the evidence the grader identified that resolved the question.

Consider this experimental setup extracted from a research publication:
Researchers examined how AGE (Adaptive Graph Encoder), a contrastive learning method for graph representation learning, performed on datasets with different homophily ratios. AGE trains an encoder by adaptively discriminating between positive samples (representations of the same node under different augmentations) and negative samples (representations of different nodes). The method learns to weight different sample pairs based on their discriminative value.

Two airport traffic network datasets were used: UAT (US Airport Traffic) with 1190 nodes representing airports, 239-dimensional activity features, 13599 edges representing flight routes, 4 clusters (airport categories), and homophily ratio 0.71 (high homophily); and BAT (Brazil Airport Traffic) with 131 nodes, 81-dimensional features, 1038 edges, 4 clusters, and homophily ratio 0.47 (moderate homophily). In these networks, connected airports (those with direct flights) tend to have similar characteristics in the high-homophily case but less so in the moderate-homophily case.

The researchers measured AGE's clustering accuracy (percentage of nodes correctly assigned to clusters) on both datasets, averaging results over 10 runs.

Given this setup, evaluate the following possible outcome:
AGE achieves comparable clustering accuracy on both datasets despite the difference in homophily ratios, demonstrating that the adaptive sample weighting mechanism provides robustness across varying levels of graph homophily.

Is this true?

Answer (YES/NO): NO